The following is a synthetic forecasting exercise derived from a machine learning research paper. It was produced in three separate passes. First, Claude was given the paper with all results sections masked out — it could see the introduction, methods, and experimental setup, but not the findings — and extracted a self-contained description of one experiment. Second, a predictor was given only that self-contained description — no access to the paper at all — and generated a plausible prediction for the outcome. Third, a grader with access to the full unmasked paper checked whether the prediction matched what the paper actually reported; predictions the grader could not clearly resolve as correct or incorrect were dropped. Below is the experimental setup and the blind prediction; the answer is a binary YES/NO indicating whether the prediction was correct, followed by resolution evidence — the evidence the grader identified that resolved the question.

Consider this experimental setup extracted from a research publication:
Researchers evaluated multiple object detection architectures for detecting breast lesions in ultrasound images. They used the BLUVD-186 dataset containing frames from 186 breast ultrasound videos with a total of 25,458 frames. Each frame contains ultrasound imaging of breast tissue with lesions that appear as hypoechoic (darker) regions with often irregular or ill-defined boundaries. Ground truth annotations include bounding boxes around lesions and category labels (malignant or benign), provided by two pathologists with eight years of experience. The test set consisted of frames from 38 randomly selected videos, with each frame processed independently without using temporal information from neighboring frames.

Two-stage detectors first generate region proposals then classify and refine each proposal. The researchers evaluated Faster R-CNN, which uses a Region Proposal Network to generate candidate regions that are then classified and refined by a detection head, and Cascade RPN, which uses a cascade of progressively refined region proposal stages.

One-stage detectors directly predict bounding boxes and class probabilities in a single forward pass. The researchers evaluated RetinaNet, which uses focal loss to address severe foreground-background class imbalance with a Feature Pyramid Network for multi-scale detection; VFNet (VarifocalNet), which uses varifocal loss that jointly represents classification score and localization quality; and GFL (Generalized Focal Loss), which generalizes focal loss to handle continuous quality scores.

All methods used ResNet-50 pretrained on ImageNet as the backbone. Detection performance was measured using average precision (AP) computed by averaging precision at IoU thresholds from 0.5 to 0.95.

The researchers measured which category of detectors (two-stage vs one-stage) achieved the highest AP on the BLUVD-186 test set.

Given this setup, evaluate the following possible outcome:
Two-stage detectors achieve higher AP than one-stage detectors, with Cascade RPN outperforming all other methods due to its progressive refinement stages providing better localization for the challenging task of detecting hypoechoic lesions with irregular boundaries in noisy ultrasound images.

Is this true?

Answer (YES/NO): NO